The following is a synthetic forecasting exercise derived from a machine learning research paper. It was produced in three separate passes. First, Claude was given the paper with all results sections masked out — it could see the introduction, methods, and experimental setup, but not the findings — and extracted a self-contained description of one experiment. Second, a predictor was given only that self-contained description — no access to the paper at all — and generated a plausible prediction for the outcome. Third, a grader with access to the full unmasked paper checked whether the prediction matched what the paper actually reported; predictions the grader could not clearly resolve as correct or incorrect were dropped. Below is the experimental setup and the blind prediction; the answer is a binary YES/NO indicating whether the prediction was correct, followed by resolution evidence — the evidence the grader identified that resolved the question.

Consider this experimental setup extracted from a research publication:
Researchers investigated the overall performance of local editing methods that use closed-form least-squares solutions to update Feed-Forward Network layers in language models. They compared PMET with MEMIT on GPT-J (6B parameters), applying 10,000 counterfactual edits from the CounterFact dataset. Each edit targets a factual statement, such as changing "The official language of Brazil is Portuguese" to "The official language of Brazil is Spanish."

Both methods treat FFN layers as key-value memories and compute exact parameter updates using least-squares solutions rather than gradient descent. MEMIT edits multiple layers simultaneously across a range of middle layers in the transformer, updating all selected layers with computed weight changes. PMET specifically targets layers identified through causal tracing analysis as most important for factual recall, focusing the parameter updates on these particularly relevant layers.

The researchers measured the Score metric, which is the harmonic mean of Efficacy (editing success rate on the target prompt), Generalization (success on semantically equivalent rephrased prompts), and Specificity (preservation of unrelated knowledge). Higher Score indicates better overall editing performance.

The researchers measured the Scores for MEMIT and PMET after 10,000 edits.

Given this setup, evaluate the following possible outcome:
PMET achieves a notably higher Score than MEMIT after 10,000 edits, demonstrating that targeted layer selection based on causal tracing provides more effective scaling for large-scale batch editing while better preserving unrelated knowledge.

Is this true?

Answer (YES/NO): NO